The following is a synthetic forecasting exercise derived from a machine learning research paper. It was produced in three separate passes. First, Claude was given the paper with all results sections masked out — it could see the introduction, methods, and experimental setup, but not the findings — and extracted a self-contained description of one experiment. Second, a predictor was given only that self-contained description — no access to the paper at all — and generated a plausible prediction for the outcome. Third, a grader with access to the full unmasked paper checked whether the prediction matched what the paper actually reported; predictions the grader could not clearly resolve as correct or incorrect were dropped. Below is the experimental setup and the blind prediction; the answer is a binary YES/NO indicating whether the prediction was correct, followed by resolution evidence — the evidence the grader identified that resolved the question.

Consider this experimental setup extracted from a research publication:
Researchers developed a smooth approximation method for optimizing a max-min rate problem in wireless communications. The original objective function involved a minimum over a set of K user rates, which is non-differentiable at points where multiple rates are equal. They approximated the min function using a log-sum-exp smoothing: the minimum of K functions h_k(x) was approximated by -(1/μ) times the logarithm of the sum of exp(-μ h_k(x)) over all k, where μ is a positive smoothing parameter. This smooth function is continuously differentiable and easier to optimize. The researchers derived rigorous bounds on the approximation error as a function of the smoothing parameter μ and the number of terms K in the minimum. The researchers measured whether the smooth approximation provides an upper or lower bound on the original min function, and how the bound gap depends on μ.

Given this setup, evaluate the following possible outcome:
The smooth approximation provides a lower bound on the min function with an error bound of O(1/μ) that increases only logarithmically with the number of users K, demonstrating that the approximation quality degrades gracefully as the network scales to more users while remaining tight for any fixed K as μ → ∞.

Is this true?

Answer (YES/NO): YES